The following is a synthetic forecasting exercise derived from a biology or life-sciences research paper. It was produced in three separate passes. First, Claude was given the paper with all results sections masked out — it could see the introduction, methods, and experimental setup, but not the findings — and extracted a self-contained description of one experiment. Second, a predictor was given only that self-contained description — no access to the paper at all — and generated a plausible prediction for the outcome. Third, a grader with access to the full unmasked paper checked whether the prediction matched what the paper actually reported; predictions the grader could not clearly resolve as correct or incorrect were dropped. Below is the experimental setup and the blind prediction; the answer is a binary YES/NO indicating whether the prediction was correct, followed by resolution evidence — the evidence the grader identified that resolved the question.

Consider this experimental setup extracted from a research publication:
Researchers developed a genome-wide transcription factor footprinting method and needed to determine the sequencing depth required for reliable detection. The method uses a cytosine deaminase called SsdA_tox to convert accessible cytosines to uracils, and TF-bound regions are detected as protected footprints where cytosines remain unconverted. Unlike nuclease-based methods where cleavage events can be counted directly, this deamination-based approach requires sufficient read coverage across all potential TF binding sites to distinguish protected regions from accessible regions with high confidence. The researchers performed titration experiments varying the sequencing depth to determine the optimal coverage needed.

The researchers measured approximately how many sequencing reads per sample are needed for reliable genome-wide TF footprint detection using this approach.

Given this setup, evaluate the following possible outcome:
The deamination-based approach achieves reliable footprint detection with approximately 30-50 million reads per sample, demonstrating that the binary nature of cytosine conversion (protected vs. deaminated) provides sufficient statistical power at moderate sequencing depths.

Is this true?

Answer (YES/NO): NO